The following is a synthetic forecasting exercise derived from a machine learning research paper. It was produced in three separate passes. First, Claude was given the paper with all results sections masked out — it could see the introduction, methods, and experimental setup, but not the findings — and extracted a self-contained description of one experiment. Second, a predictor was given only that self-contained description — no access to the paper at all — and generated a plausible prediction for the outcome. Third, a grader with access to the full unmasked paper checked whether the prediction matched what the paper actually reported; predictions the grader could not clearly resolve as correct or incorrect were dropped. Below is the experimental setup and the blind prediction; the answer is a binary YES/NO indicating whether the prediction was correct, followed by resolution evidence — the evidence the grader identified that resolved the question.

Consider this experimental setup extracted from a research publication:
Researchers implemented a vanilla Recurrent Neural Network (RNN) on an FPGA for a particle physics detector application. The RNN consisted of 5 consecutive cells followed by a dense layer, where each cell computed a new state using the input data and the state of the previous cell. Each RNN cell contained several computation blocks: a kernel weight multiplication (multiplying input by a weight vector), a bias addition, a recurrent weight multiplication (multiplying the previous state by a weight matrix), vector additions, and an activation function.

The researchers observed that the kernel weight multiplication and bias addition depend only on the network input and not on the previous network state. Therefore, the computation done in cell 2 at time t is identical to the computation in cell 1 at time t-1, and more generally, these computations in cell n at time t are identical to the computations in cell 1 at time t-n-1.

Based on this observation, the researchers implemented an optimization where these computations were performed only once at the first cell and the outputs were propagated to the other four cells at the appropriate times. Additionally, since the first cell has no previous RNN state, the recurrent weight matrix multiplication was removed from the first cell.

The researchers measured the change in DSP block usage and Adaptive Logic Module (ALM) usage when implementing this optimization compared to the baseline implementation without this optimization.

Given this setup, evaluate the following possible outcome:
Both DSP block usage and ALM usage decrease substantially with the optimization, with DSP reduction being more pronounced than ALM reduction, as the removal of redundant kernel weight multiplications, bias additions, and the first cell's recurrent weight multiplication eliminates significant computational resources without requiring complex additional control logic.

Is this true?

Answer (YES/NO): NO